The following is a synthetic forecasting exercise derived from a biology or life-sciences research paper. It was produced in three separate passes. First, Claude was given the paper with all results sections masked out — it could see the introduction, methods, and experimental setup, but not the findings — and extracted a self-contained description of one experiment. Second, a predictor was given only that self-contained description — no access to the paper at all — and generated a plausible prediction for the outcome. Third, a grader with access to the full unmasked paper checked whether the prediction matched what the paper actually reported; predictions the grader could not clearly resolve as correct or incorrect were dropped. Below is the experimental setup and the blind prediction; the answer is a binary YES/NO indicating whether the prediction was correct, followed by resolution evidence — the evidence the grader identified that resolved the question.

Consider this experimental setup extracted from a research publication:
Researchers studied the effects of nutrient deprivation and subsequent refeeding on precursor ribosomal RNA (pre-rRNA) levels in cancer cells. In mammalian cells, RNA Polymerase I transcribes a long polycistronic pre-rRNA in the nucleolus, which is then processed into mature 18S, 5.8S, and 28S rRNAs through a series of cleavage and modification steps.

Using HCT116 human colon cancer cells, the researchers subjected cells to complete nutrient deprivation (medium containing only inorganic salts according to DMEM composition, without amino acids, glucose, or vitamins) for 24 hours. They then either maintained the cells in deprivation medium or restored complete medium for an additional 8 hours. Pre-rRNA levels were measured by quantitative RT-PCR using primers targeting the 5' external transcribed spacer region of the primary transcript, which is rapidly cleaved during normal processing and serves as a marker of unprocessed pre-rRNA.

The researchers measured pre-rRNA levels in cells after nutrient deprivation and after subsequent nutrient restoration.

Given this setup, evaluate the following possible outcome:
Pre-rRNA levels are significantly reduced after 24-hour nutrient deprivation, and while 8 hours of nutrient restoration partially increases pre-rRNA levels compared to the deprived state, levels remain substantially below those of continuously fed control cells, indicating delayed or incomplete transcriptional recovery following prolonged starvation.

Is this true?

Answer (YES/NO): NO